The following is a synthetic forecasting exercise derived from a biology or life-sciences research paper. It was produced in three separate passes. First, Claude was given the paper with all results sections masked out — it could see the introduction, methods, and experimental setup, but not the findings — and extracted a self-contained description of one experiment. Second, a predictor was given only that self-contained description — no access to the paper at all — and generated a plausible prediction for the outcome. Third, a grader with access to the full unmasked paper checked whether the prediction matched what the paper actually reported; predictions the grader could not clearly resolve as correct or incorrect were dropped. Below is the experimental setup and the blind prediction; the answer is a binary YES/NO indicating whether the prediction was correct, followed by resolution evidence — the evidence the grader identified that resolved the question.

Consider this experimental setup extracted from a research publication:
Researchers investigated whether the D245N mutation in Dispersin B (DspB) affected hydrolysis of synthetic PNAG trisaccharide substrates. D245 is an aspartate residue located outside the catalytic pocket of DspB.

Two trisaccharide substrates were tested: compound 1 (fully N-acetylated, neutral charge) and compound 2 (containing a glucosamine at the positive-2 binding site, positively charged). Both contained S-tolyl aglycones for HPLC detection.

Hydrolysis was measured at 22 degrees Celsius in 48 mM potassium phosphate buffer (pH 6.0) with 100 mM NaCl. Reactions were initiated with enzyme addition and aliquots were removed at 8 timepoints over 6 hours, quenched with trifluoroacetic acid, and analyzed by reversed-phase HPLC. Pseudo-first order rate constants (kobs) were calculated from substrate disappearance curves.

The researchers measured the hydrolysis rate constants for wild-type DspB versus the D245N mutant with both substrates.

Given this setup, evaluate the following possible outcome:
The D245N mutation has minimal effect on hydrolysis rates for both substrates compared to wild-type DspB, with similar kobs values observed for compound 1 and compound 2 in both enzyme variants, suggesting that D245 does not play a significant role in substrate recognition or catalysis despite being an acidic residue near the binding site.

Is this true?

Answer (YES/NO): YES